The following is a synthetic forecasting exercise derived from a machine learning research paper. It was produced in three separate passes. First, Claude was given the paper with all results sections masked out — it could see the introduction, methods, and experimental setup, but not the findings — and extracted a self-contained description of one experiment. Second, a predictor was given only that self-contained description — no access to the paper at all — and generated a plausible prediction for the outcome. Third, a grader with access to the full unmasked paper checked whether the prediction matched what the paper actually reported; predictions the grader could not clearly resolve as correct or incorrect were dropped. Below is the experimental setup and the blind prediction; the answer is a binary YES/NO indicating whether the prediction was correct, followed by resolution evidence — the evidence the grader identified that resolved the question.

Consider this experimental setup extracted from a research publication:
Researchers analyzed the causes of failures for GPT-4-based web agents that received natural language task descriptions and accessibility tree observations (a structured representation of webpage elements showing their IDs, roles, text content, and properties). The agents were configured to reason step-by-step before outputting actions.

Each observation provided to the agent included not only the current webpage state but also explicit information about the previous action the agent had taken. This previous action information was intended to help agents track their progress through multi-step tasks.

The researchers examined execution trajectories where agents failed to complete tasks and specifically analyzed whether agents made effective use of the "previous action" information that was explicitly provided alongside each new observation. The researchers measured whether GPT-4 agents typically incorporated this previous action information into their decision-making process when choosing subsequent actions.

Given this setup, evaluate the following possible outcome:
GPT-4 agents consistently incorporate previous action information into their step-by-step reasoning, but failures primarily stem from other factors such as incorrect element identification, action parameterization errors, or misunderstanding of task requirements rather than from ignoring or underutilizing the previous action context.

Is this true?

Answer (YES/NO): NO